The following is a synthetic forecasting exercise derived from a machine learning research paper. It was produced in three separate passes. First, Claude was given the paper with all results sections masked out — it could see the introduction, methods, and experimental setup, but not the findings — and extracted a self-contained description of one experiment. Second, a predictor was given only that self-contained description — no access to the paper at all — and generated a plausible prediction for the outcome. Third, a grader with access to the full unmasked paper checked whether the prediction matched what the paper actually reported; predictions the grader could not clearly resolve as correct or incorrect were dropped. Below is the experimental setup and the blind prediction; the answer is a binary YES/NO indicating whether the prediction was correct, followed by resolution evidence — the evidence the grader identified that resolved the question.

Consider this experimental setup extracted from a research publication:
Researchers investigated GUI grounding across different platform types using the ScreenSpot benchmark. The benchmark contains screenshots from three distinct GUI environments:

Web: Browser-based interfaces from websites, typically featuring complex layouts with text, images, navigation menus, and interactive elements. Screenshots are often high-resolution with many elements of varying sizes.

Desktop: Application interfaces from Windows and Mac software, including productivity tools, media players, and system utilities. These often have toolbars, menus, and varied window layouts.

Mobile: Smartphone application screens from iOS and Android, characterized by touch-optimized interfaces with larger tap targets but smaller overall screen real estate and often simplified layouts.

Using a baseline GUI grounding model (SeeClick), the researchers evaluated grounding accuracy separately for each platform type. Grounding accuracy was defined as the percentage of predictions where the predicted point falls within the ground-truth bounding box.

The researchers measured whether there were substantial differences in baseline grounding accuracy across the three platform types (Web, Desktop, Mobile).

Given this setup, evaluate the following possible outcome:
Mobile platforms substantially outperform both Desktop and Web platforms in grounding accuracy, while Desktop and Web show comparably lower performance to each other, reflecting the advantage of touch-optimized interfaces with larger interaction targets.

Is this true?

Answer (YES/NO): NO